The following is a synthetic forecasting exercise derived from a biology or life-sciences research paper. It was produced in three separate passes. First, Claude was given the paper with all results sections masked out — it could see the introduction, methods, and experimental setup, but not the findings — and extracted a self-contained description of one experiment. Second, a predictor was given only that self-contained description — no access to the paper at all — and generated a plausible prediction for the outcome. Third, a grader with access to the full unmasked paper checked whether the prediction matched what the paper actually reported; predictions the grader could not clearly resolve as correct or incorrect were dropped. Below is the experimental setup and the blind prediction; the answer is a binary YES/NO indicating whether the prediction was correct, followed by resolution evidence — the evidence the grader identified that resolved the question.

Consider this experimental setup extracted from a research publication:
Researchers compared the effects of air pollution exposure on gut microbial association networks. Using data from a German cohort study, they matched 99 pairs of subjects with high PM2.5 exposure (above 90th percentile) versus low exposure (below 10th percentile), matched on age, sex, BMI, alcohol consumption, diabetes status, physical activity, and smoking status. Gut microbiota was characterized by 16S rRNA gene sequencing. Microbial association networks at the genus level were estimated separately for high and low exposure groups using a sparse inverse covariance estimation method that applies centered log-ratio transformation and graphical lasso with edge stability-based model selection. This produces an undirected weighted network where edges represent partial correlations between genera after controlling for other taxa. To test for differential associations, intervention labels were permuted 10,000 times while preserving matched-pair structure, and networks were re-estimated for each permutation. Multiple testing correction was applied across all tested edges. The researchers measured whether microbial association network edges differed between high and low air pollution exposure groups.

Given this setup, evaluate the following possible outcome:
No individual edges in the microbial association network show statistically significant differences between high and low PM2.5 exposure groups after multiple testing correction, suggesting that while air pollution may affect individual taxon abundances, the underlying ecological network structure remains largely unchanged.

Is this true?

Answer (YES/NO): NO